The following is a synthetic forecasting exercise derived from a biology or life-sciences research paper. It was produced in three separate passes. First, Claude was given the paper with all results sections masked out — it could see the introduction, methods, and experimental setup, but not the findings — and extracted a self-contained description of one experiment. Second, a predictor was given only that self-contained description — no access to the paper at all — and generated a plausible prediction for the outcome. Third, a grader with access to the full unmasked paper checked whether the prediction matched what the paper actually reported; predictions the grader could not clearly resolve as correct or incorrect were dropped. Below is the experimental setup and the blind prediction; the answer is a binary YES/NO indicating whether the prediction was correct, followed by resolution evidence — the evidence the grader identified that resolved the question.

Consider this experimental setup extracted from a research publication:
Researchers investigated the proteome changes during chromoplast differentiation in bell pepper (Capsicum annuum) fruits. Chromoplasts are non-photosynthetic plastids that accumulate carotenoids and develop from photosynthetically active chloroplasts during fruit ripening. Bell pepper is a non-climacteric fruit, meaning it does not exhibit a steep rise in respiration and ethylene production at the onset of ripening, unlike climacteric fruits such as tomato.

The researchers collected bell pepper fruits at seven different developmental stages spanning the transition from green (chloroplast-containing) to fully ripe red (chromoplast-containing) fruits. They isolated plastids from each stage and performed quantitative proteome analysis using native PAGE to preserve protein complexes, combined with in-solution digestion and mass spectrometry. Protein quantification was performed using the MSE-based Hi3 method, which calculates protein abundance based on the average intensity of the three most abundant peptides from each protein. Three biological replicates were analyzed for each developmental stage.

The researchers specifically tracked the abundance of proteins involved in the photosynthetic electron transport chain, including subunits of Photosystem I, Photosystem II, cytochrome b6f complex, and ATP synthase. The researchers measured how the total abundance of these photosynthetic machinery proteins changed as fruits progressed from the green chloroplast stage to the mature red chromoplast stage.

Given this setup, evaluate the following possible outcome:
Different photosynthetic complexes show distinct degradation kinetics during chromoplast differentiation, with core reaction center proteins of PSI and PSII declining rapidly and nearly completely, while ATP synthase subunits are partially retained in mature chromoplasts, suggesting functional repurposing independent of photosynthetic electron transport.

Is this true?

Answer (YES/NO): NO